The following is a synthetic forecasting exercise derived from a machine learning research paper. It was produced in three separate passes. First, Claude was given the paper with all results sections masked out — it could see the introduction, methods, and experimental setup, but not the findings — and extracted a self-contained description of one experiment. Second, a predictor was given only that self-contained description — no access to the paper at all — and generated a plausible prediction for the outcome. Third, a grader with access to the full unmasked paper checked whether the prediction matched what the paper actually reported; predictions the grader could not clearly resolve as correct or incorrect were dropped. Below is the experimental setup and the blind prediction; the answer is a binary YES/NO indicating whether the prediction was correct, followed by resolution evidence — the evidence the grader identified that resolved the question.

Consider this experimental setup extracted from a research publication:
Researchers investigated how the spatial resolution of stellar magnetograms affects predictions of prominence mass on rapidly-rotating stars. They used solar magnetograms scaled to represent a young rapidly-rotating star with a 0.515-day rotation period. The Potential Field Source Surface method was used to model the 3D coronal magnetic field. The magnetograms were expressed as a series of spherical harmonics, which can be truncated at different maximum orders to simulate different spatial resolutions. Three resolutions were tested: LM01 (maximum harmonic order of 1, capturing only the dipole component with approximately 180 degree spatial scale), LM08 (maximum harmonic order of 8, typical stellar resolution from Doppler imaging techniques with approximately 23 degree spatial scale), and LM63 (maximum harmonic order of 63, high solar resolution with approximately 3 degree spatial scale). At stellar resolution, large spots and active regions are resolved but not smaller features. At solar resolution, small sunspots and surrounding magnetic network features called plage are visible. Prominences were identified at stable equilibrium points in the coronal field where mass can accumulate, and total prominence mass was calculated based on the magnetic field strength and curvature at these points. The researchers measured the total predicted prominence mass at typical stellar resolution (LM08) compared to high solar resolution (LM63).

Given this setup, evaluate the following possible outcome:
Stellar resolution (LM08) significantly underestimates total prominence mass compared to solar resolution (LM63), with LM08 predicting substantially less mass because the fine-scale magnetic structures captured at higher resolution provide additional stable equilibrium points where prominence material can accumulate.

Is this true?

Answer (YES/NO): NO